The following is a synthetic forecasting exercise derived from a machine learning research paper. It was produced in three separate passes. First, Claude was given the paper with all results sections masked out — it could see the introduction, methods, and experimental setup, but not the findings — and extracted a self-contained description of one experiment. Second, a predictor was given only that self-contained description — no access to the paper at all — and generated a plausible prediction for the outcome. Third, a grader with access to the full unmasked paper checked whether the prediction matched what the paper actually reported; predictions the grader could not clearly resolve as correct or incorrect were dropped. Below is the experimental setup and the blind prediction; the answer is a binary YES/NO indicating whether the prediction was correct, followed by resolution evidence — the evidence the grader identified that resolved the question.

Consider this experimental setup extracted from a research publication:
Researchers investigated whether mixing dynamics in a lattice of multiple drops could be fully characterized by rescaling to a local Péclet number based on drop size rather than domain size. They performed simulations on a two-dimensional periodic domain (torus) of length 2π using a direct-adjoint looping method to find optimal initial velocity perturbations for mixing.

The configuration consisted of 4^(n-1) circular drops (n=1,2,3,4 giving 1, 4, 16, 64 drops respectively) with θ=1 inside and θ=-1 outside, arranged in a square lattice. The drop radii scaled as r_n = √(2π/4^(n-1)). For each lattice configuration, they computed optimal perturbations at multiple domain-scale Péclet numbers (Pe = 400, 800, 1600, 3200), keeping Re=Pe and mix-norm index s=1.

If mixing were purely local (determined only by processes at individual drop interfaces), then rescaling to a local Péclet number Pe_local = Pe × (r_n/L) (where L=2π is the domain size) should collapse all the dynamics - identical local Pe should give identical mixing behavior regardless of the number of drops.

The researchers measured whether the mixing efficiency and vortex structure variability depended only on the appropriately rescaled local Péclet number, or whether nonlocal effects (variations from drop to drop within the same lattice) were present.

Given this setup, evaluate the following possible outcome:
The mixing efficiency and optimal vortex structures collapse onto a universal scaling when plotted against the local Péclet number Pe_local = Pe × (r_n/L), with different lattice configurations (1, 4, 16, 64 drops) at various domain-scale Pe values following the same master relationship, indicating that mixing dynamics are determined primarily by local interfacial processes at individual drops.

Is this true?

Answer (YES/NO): NO